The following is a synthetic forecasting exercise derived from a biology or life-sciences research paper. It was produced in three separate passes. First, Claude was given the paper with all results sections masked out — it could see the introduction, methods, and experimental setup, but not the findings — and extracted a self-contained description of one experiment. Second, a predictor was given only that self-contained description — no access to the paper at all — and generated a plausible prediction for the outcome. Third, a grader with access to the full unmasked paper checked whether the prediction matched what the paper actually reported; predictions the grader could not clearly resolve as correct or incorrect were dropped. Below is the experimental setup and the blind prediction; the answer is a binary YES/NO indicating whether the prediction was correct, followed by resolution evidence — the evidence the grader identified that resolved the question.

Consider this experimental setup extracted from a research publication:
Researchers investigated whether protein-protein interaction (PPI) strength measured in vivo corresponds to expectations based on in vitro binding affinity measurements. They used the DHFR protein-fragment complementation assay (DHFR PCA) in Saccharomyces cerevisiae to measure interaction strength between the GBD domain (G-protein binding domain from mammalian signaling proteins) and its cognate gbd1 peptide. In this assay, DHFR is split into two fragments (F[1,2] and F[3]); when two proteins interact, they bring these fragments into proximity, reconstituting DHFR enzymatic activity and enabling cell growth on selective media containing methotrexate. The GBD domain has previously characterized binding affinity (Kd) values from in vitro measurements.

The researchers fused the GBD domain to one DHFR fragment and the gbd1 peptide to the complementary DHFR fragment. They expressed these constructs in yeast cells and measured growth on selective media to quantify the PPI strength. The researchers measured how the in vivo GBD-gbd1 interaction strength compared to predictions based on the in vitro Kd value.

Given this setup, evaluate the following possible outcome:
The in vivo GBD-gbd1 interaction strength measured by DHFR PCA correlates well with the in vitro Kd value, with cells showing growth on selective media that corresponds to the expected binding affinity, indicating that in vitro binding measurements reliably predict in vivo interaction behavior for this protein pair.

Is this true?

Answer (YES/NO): NO